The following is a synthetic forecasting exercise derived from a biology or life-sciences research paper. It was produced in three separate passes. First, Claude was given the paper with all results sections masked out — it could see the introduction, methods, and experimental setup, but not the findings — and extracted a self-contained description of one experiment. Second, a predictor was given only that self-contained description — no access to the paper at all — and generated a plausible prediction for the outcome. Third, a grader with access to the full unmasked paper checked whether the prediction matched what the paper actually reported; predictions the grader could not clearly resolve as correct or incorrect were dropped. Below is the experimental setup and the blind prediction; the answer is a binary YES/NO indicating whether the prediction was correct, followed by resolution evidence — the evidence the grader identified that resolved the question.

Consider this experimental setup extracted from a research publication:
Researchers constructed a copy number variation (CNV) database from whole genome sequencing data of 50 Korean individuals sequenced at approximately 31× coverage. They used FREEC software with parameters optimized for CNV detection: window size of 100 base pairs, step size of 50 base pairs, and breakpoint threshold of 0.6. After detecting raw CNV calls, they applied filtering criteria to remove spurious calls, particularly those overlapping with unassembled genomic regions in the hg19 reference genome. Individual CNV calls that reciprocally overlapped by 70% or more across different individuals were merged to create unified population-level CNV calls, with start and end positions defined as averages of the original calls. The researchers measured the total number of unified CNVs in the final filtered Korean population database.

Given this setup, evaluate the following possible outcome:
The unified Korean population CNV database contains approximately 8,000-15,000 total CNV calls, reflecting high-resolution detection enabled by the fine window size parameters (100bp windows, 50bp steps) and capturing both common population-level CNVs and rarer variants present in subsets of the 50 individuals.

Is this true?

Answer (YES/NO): NO